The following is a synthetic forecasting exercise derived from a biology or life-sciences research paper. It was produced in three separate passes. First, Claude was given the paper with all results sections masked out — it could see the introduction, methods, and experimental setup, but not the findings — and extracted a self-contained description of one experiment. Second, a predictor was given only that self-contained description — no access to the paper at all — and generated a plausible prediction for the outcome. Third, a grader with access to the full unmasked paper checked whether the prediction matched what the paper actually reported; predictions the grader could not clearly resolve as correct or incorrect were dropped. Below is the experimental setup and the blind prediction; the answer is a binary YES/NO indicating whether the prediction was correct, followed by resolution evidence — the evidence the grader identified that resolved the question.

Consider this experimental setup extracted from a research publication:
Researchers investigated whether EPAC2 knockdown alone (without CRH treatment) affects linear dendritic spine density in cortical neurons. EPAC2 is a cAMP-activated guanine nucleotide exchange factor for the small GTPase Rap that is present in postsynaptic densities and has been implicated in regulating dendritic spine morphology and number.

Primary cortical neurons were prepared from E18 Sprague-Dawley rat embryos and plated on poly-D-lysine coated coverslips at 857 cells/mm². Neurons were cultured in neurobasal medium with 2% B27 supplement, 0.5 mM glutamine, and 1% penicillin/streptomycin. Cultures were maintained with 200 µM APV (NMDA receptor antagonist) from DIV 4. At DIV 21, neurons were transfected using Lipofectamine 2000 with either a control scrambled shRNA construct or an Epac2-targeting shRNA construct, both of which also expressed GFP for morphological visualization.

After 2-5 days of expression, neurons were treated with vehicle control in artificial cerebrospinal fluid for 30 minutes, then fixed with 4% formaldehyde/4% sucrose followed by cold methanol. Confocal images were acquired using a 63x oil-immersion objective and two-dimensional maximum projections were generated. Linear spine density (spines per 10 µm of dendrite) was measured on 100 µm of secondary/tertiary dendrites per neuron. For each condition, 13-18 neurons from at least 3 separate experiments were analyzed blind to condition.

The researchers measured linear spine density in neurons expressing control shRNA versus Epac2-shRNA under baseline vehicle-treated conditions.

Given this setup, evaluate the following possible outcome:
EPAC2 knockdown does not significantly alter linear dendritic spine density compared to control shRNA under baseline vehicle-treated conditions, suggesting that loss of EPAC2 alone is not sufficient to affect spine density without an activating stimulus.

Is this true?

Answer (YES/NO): YES